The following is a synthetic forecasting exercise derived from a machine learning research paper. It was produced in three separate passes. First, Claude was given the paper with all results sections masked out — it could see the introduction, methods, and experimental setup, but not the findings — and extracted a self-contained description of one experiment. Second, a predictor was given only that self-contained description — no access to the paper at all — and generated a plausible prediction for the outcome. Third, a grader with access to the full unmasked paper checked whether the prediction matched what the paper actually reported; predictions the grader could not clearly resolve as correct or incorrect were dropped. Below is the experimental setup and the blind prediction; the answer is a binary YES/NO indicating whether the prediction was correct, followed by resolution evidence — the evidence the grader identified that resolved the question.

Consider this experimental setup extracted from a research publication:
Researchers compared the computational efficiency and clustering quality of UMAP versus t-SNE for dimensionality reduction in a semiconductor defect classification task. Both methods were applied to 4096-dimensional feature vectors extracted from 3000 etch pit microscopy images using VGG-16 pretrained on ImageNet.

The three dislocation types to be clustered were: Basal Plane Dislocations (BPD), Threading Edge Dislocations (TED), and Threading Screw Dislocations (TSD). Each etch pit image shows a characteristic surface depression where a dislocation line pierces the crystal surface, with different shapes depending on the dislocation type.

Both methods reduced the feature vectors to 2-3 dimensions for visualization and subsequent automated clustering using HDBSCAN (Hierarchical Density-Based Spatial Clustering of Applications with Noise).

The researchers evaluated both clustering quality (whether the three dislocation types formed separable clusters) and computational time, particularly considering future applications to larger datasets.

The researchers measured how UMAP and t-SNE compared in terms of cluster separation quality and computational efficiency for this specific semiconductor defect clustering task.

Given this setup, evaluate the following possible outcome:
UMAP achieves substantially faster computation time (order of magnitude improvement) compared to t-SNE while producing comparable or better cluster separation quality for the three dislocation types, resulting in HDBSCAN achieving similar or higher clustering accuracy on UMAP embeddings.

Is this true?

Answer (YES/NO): NO